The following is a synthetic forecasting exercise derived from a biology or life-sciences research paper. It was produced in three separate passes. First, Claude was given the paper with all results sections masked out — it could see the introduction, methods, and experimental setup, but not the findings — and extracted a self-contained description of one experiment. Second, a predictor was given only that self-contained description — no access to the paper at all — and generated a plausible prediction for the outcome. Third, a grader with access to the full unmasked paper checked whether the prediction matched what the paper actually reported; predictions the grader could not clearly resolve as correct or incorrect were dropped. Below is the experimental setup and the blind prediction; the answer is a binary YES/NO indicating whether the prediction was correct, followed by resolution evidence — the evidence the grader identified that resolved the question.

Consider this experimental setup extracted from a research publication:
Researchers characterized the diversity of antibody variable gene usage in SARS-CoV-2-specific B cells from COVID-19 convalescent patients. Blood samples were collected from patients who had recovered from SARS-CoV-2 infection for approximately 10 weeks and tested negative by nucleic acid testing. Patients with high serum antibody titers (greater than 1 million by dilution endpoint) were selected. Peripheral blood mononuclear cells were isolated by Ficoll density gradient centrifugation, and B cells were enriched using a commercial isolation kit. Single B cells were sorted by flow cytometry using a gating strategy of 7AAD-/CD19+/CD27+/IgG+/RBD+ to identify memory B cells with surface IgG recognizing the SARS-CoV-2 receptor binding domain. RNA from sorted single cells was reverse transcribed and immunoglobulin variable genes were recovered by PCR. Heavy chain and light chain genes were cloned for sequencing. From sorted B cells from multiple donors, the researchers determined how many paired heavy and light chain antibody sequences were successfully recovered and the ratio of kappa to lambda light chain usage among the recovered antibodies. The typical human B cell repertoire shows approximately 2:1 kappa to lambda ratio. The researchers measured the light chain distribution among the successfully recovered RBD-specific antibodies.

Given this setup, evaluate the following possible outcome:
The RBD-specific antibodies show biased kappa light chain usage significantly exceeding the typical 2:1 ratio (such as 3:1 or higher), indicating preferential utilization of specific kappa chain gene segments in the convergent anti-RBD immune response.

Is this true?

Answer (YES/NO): NO